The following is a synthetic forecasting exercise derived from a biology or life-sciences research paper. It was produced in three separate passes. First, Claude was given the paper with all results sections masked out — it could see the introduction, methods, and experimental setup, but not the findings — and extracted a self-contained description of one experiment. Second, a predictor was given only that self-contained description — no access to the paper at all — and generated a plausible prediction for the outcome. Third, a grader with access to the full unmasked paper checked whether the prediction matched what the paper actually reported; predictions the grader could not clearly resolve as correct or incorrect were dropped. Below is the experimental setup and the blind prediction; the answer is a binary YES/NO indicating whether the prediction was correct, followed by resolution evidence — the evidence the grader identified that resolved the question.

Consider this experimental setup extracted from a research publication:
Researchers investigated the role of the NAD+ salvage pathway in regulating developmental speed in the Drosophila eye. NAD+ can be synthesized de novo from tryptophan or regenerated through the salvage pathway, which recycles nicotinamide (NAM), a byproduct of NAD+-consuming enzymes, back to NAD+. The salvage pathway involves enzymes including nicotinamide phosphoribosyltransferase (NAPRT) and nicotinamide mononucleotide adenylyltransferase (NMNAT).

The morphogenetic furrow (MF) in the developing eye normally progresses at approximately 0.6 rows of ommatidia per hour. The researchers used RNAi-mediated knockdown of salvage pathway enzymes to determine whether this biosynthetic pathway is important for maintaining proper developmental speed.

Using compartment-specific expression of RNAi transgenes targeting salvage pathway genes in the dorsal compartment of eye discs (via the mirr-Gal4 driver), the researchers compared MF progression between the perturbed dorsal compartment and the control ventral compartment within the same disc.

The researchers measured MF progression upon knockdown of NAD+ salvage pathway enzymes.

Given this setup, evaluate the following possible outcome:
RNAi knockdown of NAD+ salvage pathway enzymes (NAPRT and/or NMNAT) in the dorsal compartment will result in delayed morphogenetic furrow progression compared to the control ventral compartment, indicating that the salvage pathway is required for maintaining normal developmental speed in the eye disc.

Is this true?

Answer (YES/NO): YES